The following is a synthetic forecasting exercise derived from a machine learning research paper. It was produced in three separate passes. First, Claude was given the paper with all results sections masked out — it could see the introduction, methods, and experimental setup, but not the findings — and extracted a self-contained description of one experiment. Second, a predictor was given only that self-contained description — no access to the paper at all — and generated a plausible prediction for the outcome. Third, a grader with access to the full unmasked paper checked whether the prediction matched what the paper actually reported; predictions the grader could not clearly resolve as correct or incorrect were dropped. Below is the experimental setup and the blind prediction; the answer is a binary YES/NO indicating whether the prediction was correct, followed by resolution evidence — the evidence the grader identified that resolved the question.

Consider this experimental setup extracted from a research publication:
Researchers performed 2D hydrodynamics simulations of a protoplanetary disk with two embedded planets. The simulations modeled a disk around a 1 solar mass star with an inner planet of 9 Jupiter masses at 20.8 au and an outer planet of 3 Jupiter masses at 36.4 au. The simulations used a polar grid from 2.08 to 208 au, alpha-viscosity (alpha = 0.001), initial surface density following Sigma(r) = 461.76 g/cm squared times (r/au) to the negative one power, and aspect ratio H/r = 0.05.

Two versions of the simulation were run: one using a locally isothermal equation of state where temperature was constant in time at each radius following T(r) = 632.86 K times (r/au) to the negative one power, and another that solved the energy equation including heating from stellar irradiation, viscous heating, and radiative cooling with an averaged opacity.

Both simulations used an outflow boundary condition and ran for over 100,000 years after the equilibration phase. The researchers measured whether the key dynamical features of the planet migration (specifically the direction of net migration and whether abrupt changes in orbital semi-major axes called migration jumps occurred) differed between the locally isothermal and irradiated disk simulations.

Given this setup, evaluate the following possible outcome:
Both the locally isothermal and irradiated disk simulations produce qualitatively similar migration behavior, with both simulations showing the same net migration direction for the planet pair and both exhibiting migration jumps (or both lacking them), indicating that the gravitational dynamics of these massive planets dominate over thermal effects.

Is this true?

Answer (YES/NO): YES